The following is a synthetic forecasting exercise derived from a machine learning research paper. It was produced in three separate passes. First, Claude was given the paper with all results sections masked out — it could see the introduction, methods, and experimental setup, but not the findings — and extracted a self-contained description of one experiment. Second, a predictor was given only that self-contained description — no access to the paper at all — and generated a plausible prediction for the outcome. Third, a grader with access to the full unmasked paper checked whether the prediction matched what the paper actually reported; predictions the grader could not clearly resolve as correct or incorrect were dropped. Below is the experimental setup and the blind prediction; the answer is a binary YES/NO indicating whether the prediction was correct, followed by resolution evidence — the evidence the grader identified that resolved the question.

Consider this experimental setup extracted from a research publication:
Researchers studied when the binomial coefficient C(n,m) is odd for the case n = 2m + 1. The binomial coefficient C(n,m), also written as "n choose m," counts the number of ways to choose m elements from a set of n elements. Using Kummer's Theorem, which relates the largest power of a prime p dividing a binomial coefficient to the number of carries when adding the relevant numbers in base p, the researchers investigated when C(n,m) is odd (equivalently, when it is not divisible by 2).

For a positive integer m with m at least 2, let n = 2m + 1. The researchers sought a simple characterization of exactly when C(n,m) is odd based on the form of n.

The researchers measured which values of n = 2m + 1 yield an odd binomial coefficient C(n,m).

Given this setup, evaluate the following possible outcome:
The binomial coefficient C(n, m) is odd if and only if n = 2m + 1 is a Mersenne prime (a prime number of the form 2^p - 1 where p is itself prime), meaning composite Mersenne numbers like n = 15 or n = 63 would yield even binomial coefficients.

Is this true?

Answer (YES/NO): NO